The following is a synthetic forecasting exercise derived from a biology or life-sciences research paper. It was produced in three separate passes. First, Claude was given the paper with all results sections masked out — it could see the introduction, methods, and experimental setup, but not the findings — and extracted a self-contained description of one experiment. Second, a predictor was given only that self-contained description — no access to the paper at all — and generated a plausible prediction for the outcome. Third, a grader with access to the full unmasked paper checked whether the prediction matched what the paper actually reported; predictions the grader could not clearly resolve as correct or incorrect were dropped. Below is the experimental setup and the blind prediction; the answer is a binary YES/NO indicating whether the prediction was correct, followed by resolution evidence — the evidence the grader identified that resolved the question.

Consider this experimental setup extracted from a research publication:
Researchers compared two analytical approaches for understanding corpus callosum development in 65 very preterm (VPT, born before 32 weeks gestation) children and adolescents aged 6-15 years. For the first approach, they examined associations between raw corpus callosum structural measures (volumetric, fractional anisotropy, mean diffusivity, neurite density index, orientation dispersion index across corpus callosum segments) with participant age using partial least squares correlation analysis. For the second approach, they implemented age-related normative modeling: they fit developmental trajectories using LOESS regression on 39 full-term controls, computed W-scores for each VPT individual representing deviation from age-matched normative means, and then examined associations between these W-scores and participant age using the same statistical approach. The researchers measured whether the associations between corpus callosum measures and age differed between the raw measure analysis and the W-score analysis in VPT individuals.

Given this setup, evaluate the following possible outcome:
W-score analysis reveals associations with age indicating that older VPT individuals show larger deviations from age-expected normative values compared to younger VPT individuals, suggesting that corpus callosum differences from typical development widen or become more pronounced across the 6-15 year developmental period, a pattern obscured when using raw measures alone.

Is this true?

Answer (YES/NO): YES